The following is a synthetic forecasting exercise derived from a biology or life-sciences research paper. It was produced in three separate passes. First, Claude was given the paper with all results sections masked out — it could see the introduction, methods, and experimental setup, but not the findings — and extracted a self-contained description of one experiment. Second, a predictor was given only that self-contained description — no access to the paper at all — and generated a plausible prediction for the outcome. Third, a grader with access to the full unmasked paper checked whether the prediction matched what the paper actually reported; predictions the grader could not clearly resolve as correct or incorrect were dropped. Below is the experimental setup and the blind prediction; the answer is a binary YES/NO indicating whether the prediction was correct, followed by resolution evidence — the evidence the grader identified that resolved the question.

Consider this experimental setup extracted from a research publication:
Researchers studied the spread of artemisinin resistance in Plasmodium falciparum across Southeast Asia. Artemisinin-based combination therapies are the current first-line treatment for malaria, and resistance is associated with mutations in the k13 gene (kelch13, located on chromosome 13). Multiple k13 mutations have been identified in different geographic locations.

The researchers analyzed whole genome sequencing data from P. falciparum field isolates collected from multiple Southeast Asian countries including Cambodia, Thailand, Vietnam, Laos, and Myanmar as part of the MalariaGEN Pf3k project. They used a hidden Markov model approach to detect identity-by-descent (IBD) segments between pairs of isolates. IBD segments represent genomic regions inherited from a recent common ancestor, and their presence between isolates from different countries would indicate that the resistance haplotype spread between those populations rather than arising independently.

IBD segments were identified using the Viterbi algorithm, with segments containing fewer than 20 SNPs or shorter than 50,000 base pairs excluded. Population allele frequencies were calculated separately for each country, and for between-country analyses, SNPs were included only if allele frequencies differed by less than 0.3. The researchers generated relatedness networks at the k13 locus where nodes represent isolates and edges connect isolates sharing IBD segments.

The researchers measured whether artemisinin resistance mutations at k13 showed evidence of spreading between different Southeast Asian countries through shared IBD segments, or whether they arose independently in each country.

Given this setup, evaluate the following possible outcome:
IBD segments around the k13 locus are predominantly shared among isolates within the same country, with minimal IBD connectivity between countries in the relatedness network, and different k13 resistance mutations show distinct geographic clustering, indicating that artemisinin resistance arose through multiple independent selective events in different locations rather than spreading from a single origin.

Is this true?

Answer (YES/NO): NO